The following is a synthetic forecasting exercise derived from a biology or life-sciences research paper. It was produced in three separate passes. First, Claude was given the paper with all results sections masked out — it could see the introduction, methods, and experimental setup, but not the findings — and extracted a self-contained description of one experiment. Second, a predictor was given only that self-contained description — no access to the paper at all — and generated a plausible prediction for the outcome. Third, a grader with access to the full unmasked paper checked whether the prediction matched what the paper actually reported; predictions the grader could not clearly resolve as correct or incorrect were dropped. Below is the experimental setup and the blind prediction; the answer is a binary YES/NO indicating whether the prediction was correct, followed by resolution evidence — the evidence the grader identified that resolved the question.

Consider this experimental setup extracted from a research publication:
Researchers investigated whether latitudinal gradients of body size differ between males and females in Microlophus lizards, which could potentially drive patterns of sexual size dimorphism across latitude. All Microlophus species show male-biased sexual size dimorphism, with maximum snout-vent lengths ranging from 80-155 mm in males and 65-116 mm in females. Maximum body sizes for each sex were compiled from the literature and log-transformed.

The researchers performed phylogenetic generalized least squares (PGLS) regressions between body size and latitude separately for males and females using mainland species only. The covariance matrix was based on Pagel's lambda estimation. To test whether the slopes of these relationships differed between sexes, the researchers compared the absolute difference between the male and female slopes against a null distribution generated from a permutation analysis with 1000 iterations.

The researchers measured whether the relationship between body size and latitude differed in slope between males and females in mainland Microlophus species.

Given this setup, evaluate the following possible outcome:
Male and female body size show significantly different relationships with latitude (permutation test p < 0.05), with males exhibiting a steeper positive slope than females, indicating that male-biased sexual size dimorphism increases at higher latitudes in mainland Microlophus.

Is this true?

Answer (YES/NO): NO